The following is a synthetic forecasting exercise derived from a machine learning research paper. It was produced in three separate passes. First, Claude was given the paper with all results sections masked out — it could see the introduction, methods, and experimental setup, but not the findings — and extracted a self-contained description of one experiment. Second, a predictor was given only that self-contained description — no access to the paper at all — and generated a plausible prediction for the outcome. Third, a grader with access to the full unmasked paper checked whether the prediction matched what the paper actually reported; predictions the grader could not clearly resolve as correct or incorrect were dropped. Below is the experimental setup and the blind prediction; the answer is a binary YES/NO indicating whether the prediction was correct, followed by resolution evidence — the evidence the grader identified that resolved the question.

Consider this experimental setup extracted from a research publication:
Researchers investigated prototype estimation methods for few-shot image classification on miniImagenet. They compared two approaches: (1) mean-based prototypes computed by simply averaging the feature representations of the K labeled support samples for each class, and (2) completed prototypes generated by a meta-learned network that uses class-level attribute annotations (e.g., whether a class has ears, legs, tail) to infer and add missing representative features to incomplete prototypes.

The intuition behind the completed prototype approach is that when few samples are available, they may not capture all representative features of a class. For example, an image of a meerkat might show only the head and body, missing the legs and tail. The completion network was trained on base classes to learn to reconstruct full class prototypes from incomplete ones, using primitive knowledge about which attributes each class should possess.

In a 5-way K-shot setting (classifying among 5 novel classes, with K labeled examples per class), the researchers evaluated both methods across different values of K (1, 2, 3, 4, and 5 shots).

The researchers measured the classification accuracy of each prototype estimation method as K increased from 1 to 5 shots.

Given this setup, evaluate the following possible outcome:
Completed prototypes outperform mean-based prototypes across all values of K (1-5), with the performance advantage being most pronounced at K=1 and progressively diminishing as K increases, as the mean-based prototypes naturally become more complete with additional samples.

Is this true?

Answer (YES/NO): NO